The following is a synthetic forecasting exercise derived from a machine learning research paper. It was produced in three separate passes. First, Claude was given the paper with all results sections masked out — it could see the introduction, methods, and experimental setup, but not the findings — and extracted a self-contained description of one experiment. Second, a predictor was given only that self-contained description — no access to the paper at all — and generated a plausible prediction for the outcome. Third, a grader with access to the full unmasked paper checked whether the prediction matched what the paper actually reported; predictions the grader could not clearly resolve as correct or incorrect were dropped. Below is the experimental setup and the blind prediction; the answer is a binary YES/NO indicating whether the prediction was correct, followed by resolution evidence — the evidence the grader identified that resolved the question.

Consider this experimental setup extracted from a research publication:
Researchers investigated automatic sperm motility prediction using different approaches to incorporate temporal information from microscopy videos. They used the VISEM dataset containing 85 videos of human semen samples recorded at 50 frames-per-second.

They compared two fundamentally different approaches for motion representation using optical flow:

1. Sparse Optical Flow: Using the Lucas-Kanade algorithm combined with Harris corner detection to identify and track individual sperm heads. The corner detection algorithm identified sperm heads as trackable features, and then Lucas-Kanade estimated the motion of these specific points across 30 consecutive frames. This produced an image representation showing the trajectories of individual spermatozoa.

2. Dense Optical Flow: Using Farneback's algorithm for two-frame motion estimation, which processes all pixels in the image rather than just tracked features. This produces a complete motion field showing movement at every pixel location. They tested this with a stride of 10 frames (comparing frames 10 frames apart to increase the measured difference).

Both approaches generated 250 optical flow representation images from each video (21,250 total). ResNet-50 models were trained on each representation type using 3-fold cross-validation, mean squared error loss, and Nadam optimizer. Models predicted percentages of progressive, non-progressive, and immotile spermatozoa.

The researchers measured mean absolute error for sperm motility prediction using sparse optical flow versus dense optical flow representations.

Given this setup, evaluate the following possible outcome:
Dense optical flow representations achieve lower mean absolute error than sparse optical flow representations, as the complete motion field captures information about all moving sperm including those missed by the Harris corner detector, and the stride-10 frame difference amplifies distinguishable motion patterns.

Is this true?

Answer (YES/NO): YES